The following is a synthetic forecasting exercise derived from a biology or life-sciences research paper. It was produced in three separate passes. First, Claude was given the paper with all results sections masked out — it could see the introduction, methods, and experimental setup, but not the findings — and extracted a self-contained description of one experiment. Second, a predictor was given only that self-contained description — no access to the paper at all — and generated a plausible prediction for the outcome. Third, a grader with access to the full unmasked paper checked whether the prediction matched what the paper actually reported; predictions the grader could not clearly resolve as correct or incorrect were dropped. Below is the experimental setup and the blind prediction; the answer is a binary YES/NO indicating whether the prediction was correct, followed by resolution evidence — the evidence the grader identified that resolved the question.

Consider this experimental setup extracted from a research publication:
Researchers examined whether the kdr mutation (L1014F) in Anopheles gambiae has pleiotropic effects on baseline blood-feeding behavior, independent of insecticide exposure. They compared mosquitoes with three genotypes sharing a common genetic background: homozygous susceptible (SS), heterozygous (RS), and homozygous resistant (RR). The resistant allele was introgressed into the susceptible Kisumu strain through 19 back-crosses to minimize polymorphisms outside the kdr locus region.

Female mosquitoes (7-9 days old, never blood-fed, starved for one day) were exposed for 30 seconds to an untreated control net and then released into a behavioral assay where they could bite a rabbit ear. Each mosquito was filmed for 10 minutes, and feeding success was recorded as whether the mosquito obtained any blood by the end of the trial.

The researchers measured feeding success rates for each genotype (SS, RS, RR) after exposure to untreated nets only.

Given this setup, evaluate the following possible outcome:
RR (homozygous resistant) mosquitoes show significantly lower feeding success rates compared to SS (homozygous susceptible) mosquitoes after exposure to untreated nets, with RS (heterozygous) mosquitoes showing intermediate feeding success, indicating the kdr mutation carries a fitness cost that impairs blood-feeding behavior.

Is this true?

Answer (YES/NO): NO